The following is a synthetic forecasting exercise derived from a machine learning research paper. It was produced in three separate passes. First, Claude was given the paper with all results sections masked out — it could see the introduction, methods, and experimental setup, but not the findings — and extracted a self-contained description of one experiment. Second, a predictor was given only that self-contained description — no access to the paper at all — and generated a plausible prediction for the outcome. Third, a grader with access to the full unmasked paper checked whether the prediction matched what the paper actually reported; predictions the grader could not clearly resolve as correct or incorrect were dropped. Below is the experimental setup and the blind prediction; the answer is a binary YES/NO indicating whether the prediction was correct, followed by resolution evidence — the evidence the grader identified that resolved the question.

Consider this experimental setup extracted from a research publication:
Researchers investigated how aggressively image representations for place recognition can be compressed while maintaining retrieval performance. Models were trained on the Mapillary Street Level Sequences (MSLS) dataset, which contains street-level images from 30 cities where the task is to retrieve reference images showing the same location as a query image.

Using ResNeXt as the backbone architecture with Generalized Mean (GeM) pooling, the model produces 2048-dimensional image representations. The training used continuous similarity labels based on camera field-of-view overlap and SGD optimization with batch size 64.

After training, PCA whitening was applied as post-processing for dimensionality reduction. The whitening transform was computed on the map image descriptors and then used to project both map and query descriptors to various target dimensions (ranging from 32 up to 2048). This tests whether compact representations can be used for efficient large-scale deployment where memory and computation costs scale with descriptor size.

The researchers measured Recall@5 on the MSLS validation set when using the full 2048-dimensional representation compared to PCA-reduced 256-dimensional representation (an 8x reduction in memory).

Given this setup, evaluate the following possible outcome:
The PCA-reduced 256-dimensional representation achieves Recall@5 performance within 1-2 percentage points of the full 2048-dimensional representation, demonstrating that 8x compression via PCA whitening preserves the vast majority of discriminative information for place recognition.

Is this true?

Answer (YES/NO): YES